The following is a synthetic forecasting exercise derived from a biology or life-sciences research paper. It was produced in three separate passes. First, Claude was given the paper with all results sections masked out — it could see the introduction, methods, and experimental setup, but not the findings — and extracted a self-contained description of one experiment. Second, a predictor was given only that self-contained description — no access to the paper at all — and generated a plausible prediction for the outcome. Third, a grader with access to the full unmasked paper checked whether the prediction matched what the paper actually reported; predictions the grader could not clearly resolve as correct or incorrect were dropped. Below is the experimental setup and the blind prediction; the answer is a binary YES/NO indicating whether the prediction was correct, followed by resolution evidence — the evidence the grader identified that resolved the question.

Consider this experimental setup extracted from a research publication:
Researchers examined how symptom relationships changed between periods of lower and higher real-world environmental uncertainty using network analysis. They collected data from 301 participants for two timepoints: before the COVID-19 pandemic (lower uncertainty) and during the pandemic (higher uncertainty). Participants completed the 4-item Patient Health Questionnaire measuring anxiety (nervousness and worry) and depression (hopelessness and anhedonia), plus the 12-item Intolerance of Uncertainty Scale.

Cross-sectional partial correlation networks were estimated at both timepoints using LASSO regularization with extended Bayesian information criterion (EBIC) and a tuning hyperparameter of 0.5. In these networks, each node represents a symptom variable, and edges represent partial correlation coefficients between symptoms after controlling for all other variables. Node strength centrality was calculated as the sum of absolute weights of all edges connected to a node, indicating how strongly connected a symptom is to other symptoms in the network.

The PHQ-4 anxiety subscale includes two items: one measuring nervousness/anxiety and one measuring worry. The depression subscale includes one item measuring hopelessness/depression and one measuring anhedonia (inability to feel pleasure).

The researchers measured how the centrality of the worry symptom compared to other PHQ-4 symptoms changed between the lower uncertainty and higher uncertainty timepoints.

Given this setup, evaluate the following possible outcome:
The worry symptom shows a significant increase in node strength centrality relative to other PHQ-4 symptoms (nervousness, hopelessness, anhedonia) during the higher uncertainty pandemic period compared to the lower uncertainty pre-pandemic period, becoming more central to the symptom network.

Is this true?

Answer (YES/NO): NO